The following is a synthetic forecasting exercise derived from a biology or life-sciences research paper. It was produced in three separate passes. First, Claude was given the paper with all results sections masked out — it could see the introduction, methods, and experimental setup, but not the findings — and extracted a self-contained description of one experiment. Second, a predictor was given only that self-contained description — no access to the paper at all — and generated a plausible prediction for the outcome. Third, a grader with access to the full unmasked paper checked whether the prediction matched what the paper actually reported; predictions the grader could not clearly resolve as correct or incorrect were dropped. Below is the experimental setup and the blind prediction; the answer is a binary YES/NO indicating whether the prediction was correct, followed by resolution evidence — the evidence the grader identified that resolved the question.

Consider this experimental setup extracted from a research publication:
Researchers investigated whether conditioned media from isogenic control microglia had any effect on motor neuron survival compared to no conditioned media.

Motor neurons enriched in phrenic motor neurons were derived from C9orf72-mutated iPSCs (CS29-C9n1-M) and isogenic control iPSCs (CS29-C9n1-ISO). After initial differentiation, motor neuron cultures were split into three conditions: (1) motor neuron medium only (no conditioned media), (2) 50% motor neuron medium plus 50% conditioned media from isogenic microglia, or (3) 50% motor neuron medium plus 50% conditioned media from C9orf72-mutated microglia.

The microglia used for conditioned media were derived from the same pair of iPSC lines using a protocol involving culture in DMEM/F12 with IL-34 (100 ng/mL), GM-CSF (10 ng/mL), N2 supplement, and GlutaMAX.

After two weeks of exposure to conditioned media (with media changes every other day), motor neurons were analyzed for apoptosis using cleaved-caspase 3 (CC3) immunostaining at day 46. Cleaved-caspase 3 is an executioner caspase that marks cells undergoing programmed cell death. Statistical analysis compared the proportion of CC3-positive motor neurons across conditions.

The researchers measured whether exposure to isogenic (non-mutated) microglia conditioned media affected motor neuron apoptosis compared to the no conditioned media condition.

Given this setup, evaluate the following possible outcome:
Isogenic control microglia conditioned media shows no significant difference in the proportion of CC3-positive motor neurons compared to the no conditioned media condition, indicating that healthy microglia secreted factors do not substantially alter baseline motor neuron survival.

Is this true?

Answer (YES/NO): YES